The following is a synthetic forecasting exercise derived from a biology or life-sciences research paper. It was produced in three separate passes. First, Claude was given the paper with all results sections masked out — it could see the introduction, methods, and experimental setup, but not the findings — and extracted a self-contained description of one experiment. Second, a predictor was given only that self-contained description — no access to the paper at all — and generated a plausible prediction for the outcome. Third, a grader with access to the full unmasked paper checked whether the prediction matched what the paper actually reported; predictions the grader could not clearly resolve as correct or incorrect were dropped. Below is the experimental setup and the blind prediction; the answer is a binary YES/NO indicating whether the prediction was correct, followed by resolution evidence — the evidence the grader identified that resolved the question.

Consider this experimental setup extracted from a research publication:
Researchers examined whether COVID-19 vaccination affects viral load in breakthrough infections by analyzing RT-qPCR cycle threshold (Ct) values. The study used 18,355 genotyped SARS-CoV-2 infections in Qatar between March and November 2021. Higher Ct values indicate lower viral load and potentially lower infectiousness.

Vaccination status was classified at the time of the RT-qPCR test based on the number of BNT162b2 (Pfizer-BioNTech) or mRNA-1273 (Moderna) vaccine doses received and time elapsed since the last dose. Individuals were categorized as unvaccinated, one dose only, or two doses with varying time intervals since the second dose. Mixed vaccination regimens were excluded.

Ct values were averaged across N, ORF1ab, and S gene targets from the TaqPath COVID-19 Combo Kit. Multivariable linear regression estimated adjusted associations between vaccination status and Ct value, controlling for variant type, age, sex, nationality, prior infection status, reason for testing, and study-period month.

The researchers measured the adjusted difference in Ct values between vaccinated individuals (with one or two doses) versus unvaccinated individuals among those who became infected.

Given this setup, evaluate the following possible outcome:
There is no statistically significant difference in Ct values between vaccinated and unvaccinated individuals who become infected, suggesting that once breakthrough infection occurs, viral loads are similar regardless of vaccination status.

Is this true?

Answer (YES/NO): NO